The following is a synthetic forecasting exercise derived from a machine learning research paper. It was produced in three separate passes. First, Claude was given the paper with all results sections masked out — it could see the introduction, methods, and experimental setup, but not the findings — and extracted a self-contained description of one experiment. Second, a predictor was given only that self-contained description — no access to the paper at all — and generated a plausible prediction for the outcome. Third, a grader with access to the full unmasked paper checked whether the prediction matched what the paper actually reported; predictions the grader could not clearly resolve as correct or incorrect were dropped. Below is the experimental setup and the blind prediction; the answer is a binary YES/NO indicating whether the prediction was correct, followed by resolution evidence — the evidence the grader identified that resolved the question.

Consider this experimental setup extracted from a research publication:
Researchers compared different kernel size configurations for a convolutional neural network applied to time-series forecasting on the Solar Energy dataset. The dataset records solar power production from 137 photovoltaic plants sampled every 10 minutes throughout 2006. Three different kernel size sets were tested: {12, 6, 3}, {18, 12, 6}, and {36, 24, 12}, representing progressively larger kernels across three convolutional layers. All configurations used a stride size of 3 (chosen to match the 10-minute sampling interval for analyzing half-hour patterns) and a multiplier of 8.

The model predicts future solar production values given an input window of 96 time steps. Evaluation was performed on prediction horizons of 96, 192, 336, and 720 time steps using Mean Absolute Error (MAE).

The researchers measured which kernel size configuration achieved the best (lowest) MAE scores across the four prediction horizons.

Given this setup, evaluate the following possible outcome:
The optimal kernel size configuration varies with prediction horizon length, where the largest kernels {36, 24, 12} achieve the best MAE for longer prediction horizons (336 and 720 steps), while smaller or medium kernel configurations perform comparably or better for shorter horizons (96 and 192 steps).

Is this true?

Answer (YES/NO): NO